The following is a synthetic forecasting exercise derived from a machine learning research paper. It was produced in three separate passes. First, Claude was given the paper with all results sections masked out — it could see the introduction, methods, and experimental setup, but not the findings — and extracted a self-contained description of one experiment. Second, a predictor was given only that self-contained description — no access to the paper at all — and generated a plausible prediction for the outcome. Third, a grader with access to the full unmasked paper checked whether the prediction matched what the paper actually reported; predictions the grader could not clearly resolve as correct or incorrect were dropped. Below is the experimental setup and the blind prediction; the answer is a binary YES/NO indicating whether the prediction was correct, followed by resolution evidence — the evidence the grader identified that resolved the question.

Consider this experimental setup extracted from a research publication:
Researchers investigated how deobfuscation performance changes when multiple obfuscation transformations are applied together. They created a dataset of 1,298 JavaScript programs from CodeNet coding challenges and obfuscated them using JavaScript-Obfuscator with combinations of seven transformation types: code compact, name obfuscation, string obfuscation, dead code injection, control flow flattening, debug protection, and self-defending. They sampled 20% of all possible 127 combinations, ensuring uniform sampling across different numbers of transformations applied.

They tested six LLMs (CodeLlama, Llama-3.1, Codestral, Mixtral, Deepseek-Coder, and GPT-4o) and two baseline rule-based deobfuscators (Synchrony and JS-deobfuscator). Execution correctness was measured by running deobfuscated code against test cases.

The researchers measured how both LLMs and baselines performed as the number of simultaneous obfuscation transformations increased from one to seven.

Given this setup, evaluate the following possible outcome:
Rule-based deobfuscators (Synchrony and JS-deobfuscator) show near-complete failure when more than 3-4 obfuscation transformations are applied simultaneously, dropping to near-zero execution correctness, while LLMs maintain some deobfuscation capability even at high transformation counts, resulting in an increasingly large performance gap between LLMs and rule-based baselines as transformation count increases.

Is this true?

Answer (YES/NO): NO